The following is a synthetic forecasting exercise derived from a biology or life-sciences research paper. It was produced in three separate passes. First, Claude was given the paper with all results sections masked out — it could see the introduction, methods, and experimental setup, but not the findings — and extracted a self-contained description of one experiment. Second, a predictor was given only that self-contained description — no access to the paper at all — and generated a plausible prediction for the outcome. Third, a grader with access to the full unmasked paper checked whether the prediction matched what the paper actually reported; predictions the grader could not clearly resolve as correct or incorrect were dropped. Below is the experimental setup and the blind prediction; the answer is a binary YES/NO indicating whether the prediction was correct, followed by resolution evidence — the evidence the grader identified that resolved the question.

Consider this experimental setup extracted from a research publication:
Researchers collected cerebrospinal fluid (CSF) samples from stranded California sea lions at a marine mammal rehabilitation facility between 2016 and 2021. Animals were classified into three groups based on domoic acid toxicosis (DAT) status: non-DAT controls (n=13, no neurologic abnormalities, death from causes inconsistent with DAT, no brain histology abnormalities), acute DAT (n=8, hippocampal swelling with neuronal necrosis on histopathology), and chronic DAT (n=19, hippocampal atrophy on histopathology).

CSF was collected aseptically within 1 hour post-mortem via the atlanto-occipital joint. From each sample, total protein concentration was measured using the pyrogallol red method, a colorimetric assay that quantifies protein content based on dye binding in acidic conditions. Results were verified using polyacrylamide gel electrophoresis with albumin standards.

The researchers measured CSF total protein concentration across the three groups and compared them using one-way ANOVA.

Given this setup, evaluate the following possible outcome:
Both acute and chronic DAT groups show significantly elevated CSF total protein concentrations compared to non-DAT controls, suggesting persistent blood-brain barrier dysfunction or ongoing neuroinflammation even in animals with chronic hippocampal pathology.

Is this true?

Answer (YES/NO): NO